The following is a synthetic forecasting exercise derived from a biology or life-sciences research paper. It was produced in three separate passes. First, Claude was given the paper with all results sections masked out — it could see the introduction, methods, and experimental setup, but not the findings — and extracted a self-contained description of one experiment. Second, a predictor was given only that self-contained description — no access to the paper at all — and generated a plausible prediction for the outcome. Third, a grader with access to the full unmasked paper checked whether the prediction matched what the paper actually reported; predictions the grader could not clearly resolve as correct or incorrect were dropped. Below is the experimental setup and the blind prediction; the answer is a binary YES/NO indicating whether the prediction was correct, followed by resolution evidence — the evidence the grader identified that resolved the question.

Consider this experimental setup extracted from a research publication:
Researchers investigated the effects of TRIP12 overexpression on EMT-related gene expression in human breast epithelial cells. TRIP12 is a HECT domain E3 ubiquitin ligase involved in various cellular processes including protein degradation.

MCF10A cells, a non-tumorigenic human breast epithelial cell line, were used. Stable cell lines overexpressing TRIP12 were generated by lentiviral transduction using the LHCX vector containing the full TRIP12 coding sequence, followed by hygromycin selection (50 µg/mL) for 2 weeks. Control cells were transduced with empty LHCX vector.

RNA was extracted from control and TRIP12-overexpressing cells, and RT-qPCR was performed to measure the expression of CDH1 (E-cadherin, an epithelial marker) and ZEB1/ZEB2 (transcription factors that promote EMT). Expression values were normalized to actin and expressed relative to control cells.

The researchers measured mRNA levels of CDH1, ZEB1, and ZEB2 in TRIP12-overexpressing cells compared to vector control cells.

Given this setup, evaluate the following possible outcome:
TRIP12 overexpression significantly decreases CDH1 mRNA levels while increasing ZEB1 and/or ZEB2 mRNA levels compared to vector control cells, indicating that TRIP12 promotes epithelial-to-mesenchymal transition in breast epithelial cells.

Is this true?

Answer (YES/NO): NO